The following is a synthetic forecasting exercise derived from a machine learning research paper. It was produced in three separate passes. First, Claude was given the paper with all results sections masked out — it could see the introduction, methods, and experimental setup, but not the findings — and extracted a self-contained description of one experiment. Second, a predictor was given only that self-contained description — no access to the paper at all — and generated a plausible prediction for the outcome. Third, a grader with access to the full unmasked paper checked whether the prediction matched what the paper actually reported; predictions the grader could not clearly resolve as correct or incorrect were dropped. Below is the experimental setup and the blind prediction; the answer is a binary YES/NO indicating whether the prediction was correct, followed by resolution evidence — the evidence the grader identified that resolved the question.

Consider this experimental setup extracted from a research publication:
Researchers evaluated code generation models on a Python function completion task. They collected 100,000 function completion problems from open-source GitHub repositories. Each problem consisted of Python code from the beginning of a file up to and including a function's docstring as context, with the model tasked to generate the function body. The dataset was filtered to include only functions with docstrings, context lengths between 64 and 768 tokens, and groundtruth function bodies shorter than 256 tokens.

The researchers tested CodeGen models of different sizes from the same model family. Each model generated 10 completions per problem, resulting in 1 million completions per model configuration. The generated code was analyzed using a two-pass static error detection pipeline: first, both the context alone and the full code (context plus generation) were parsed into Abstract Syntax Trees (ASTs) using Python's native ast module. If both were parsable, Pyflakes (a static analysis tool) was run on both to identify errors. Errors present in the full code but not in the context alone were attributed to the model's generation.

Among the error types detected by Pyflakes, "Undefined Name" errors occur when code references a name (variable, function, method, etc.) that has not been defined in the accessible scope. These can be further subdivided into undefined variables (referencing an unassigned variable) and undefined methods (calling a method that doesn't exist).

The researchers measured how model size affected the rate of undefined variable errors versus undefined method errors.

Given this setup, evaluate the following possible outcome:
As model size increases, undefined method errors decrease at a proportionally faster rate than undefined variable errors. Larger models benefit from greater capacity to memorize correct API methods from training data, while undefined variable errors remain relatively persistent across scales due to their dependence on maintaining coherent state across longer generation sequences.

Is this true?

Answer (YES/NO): NO